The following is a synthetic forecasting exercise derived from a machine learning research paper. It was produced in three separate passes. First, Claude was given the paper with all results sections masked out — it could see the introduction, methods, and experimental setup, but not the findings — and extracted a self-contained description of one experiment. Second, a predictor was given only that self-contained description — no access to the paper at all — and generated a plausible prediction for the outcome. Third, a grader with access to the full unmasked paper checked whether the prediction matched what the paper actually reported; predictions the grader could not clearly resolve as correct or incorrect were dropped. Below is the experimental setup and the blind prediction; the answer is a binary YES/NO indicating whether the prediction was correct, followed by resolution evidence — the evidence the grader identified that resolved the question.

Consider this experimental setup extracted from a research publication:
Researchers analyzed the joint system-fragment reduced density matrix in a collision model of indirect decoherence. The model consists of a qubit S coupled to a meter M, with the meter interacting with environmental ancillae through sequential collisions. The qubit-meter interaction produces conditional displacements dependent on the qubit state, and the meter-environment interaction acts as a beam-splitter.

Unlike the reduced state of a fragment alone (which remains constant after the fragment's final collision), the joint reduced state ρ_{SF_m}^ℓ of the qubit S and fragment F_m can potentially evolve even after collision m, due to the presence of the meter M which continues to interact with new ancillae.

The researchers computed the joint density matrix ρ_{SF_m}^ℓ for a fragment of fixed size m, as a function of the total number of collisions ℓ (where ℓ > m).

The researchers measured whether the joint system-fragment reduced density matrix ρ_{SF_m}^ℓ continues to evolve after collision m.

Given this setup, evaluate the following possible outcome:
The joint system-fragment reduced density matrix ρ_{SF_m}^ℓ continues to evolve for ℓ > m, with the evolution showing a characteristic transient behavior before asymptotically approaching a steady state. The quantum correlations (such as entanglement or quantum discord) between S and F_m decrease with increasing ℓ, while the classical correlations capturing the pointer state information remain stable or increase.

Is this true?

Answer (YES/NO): NO